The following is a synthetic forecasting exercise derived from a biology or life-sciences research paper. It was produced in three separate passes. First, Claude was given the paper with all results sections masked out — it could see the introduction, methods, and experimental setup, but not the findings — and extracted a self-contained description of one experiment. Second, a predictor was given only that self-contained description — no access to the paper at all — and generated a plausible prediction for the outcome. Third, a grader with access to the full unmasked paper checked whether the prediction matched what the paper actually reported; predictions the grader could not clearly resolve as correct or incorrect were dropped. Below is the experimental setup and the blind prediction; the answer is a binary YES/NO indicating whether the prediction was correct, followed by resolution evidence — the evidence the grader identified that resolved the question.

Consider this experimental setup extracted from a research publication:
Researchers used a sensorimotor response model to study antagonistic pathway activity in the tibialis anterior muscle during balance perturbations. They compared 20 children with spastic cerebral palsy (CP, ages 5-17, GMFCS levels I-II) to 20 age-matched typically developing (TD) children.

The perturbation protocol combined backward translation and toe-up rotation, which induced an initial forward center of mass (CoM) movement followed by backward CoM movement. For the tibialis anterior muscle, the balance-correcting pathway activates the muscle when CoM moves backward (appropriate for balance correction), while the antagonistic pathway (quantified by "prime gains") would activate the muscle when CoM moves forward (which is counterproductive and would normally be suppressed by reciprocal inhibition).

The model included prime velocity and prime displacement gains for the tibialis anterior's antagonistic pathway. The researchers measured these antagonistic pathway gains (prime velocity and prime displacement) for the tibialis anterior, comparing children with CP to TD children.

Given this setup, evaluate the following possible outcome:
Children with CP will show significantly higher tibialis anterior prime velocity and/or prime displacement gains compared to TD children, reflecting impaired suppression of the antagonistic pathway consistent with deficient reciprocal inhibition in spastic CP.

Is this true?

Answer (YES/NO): YES